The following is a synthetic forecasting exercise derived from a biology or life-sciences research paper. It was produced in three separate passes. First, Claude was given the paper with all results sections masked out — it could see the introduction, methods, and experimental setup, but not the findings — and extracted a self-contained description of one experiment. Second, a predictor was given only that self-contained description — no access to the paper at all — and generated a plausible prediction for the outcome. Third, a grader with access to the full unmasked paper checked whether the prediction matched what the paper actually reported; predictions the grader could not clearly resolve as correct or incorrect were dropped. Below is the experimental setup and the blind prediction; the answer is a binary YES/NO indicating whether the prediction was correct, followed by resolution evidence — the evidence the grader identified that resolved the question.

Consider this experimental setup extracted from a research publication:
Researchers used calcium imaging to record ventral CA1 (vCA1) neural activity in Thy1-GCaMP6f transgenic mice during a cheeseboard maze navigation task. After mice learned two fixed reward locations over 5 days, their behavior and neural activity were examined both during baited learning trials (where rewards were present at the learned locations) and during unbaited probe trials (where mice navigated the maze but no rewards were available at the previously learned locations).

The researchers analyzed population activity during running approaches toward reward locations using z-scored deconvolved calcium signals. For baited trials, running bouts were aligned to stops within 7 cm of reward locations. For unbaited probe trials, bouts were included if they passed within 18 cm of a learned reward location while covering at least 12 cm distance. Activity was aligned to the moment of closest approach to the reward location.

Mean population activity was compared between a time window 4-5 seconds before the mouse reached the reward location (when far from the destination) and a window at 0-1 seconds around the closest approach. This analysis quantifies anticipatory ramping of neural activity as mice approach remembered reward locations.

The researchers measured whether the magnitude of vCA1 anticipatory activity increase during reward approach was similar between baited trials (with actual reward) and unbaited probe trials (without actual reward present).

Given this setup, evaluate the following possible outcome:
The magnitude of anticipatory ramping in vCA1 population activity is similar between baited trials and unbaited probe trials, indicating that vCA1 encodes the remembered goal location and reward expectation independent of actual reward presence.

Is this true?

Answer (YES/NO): NO